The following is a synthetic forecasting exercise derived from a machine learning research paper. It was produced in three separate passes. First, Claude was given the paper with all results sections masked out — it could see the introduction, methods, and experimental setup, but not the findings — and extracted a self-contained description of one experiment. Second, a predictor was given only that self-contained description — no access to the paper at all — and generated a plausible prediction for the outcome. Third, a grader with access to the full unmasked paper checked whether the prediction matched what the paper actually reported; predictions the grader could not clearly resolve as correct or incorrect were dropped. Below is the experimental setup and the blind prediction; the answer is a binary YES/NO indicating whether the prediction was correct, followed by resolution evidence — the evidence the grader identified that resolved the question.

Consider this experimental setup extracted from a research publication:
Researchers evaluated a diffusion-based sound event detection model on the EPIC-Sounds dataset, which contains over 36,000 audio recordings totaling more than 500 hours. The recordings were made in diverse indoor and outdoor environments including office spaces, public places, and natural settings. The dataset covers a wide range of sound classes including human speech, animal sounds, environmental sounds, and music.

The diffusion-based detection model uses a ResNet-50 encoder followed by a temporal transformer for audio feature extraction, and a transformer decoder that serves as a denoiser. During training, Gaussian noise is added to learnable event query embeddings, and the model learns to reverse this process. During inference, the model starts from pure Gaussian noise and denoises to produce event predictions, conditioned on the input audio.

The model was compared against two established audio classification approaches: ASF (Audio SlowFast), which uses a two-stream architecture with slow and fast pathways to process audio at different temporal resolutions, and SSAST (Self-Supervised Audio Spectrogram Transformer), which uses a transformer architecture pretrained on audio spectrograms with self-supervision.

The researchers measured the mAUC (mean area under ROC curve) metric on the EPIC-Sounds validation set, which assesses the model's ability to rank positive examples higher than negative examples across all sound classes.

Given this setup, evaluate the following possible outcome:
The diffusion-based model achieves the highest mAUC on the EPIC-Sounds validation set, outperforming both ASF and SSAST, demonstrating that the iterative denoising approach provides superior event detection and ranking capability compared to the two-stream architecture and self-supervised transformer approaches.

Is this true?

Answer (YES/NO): NO